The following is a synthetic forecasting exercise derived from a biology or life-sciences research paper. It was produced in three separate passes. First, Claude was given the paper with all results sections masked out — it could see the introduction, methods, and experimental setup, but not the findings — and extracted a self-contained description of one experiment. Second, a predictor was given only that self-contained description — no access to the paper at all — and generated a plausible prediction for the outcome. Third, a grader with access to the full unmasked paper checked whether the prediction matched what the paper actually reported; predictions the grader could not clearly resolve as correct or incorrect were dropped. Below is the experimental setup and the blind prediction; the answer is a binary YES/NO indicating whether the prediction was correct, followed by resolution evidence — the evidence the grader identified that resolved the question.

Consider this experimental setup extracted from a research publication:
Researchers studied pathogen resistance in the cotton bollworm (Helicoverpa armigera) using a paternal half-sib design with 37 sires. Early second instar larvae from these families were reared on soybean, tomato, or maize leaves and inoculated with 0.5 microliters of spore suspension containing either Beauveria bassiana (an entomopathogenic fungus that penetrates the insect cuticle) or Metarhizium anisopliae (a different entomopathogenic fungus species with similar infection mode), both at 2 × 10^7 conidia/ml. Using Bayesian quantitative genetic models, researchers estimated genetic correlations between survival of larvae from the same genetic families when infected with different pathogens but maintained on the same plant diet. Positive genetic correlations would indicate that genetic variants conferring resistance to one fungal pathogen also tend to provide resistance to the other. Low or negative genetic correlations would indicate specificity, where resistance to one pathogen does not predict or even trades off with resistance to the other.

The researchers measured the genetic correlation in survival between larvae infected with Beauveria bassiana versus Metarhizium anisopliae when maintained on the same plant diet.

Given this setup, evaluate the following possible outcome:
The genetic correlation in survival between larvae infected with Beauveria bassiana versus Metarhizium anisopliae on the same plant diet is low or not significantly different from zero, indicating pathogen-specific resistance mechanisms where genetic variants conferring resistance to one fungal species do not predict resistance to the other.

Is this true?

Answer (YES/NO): NO